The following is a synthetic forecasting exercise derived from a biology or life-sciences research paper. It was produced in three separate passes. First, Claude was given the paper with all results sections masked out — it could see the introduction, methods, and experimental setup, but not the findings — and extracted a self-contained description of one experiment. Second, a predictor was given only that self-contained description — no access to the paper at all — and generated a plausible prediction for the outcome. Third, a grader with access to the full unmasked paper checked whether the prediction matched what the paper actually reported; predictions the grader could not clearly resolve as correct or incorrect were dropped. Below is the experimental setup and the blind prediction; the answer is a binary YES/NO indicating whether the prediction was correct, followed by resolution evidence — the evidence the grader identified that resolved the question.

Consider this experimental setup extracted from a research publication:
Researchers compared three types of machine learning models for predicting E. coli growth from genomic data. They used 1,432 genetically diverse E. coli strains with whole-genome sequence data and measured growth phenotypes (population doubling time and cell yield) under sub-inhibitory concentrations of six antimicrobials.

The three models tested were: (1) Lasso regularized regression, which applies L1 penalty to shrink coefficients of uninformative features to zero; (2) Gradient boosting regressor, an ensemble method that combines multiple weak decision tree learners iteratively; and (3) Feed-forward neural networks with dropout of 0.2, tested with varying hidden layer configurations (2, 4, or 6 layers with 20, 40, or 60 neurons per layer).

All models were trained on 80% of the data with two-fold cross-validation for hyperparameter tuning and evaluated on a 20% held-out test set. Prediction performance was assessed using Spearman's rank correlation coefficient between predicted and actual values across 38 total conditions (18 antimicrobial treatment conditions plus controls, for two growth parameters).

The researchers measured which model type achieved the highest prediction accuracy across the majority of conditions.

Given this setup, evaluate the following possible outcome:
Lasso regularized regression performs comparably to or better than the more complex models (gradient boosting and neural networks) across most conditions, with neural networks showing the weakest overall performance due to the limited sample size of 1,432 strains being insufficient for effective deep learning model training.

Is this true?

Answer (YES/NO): NO